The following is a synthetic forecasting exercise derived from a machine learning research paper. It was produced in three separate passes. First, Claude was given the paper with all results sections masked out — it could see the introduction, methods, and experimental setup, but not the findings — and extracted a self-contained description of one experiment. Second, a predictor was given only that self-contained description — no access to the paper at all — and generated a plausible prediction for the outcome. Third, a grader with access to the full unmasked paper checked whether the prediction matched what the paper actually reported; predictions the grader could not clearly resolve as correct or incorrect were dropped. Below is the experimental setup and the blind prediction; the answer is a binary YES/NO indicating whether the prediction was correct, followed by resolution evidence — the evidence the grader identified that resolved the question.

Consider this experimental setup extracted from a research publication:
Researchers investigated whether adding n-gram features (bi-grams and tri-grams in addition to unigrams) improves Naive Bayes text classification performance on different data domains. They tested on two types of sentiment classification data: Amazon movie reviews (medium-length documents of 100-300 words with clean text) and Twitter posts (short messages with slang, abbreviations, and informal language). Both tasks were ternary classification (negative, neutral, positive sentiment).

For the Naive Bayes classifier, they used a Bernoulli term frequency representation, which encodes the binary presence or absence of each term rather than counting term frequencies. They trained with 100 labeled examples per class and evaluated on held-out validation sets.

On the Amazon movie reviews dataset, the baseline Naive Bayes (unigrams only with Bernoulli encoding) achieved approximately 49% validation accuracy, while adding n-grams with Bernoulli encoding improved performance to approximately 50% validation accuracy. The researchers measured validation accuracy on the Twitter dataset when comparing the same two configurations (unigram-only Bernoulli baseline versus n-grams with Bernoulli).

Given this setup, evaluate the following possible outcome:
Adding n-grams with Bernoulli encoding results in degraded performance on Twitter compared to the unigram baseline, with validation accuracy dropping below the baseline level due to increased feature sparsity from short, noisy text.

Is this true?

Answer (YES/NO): YES